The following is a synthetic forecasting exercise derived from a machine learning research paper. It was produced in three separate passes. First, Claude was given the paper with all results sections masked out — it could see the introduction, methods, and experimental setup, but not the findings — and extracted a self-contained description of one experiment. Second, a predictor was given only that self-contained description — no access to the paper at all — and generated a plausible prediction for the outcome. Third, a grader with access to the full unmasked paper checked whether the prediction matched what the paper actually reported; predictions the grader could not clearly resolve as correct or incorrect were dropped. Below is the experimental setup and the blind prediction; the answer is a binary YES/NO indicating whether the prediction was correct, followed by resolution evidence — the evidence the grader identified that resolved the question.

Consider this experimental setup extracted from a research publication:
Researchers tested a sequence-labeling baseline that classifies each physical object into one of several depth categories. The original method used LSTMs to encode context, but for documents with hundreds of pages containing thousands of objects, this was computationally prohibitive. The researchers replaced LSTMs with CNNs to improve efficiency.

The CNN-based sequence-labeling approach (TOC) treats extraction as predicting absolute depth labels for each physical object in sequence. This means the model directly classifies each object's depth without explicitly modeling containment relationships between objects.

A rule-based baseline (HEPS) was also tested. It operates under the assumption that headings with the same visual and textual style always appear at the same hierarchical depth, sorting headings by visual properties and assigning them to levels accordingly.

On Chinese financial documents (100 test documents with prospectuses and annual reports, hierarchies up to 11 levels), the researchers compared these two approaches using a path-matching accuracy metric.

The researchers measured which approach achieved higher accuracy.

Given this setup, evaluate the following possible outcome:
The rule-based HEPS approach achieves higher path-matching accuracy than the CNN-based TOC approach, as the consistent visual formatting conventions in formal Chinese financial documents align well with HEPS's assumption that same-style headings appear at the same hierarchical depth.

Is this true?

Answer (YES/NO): NO